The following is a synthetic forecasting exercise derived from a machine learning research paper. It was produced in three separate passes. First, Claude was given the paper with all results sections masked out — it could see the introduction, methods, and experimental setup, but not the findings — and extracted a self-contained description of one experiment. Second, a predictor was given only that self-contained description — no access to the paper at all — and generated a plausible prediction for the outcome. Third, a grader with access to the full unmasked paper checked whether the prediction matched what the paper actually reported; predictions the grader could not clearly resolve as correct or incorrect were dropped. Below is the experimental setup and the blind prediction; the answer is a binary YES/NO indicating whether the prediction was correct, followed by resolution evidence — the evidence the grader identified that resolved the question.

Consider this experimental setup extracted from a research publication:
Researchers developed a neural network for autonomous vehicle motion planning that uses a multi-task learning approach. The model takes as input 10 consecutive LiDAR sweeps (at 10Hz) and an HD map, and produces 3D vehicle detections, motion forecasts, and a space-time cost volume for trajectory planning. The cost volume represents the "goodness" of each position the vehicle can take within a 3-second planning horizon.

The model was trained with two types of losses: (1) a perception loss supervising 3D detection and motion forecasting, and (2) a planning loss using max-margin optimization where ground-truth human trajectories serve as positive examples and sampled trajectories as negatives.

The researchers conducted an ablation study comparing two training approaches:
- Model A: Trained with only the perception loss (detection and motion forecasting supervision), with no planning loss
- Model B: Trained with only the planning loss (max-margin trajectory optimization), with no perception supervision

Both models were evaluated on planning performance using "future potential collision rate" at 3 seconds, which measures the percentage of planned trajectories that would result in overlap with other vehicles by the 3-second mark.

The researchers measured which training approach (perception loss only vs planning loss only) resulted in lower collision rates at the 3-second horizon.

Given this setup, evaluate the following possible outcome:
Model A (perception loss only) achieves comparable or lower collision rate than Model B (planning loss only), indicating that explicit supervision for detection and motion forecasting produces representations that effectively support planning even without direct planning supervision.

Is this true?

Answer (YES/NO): YES